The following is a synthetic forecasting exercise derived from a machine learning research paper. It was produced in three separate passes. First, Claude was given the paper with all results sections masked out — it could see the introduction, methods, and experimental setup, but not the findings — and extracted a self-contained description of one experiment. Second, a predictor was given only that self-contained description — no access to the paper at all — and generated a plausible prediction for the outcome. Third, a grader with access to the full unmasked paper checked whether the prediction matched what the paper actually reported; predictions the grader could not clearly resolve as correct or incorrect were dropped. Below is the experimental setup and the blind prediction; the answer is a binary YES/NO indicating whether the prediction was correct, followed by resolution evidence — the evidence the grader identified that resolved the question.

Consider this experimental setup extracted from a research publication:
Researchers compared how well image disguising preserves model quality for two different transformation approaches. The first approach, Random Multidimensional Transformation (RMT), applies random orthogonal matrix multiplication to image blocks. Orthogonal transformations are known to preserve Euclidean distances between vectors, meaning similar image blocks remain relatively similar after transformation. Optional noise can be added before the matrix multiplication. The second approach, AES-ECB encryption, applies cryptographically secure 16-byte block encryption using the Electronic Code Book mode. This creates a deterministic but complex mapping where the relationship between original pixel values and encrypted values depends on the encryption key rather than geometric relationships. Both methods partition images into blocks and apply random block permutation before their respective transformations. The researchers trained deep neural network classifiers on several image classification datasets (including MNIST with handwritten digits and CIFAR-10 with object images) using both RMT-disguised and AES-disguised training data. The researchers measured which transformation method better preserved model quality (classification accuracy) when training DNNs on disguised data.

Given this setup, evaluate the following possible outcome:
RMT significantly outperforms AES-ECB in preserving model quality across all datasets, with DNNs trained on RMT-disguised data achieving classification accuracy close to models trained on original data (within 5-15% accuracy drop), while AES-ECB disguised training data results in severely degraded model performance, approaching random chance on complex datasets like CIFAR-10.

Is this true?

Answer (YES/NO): NO